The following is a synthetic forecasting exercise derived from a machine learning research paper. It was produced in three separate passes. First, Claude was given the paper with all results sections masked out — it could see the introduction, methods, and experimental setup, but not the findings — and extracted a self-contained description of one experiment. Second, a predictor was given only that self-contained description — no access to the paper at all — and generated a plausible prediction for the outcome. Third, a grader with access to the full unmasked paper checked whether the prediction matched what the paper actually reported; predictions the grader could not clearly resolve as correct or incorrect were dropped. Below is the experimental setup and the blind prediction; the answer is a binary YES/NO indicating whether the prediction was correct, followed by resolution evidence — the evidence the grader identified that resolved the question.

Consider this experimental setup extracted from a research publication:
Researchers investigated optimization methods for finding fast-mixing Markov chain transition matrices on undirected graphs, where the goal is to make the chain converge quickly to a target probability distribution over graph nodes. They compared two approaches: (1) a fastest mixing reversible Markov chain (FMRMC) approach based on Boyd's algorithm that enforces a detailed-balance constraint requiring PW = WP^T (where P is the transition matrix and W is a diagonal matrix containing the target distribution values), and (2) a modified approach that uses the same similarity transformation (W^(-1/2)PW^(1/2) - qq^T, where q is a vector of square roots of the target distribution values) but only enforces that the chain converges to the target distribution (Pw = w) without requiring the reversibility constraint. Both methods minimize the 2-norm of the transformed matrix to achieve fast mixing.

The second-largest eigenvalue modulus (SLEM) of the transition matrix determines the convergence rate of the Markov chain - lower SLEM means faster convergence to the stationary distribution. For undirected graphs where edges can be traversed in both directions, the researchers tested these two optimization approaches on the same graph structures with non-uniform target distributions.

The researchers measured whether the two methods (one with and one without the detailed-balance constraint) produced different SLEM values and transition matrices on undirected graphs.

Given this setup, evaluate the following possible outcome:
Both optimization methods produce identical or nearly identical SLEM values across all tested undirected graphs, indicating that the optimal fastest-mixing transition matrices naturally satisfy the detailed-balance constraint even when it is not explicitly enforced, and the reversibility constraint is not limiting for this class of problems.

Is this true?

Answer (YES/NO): YES